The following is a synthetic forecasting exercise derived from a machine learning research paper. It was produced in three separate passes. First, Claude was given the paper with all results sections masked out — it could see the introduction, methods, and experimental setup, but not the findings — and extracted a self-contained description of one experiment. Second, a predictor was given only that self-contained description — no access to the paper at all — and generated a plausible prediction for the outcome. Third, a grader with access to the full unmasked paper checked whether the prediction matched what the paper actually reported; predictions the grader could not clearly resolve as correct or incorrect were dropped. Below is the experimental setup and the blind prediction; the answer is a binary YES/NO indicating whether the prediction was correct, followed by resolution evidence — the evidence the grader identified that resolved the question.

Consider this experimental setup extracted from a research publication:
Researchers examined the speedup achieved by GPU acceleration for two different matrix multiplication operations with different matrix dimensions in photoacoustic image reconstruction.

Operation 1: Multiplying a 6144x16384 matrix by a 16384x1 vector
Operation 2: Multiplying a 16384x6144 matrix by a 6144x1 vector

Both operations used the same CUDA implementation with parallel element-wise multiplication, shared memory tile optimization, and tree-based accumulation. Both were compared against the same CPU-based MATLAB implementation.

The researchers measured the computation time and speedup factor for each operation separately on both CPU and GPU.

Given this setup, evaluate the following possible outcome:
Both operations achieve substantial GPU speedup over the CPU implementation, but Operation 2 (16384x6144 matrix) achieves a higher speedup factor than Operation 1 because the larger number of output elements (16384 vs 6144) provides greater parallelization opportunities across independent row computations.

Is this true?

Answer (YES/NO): YES